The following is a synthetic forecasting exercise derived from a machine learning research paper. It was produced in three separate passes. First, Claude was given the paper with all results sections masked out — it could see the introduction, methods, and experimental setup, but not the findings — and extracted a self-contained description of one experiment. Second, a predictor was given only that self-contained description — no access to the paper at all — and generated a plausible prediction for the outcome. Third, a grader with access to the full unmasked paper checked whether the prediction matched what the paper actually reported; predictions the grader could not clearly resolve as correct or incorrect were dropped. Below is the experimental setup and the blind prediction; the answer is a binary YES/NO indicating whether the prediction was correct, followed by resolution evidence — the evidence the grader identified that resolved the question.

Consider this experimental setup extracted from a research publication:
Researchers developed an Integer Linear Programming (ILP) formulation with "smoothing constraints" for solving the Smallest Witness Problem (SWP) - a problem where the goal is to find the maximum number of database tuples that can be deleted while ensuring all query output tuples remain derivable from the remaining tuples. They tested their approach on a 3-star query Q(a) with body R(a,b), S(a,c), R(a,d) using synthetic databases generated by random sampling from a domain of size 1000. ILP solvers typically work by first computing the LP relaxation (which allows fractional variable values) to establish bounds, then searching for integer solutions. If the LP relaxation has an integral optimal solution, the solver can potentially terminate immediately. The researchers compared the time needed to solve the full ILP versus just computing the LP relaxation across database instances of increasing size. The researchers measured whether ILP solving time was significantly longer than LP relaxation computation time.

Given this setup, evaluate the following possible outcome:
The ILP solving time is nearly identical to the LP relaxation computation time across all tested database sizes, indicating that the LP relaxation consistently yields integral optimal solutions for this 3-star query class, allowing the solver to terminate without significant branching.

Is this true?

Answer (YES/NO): YES